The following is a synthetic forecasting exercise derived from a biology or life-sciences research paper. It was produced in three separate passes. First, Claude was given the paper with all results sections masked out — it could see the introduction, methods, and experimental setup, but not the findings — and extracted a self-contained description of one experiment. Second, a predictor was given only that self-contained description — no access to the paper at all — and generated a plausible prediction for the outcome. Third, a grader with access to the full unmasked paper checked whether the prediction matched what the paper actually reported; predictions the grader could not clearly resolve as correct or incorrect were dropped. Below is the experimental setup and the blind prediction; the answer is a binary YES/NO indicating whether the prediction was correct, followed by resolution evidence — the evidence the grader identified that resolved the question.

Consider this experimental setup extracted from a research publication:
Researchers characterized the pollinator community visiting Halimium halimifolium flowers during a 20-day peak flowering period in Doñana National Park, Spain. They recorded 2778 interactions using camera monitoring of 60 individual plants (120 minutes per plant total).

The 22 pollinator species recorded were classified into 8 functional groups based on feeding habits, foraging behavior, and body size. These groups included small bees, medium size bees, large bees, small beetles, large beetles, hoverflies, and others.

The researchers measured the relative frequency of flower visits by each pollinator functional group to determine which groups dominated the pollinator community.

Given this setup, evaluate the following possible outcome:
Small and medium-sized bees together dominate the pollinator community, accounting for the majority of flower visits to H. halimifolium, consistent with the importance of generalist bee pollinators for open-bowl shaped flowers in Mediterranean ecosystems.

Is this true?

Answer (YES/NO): YES